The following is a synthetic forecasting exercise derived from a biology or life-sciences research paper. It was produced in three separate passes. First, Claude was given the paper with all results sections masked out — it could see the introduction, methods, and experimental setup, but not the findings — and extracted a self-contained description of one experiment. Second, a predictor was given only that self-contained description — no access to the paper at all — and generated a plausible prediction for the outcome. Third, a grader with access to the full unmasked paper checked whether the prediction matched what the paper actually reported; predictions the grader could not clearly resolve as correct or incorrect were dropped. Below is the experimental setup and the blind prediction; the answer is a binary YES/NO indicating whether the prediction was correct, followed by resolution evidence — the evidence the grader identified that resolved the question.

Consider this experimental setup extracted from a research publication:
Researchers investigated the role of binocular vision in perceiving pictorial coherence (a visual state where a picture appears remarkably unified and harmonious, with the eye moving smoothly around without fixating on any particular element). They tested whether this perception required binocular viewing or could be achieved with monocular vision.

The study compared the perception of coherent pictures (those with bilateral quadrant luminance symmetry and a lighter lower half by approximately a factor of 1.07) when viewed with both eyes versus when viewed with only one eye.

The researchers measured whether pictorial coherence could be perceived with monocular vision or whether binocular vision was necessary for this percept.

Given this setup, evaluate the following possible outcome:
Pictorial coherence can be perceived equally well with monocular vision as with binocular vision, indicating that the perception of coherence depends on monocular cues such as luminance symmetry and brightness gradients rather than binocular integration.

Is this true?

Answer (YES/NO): NO